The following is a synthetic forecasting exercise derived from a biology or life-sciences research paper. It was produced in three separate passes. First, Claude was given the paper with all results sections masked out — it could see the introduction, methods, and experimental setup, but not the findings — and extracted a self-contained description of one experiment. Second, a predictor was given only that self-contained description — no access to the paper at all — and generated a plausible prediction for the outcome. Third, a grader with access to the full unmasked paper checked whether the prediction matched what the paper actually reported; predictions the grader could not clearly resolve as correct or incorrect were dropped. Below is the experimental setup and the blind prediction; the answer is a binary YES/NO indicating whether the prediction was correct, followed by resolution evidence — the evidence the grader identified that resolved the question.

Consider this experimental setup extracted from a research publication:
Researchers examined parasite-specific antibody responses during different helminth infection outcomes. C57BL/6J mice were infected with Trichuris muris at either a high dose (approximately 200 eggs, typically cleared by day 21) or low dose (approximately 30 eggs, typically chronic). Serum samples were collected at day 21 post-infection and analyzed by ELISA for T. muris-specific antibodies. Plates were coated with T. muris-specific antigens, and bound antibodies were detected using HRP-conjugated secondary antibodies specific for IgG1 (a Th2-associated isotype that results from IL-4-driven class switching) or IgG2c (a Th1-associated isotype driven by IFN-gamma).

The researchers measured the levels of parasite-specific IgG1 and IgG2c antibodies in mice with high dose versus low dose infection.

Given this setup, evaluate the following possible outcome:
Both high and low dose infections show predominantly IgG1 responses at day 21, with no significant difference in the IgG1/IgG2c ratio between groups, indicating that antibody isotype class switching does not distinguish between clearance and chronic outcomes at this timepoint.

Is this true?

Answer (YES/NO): NO